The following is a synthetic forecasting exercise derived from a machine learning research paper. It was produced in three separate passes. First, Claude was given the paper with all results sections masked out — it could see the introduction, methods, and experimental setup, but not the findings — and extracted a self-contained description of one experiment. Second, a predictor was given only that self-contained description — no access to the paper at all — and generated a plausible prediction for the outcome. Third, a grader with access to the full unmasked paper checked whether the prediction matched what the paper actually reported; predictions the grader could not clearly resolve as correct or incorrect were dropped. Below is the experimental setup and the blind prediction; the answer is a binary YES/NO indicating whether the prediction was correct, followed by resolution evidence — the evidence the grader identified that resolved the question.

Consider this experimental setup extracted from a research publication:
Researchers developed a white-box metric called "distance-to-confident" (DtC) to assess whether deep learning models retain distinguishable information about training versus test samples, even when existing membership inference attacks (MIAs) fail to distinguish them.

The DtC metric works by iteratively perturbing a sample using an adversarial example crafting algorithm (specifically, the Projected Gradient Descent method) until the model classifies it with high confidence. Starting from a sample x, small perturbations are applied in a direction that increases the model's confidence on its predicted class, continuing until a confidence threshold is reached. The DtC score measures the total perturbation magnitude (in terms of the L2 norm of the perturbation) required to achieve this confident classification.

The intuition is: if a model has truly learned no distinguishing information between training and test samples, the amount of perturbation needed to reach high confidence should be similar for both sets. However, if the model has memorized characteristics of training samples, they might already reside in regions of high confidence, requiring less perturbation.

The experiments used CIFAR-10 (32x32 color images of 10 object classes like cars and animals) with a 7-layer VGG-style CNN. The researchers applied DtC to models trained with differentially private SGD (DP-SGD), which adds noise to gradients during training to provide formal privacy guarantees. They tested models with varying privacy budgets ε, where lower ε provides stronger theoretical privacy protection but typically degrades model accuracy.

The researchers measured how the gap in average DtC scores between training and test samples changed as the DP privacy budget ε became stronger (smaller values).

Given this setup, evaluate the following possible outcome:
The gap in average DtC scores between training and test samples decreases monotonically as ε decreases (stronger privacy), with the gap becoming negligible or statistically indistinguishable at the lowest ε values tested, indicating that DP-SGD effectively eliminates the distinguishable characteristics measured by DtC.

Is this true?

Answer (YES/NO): YES